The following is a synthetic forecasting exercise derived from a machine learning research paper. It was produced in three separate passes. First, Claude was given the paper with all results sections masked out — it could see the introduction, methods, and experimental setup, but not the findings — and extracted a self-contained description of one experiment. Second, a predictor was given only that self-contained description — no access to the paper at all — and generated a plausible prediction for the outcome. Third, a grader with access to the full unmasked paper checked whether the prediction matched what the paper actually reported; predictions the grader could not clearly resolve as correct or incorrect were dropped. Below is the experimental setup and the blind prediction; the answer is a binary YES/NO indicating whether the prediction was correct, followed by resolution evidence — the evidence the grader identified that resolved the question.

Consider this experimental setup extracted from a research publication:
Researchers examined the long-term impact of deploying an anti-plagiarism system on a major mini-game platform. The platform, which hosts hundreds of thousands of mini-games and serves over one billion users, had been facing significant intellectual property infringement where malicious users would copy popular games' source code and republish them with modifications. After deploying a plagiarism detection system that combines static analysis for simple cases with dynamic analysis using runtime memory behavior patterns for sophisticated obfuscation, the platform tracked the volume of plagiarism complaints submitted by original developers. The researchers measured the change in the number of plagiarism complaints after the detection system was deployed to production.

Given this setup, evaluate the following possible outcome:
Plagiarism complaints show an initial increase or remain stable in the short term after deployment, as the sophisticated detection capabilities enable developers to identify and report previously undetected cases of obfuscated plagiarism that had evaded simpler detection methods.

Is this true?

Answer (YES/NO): NO